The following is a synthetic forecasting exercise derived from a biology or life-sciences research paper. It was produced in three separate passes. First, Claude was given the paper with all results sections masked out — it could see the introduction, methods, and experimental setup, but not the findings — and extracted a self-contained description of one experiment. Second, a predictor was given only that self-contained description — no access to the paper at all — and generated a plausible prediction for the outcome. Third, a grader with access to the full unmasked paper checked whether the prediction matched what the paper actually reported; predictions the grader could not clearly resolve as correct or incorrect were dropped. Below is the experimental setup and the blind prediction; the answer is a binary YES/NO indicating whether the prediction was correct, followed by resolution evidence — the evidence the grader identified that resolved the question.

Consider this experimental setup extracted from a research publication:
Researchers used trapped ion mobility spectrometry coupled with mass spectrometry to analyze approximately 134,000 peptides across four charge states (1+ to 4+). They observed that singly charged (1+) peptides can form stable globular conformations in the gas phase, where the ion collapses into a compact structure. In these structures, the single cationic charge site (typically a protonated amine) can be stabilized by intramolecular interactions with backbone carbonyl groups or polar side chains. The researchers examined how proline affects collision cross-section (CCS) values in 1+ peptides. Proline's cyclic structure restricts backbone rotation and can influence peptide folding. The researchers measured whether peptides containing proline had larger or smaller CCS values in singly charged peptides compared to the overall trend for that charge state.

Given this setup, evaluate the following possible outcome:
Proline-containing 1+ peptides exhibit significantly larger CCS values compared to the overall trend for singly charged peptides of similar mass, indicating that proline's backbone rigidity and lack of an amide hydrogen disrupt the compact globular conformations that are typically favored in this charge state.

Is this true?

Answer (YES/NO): NO